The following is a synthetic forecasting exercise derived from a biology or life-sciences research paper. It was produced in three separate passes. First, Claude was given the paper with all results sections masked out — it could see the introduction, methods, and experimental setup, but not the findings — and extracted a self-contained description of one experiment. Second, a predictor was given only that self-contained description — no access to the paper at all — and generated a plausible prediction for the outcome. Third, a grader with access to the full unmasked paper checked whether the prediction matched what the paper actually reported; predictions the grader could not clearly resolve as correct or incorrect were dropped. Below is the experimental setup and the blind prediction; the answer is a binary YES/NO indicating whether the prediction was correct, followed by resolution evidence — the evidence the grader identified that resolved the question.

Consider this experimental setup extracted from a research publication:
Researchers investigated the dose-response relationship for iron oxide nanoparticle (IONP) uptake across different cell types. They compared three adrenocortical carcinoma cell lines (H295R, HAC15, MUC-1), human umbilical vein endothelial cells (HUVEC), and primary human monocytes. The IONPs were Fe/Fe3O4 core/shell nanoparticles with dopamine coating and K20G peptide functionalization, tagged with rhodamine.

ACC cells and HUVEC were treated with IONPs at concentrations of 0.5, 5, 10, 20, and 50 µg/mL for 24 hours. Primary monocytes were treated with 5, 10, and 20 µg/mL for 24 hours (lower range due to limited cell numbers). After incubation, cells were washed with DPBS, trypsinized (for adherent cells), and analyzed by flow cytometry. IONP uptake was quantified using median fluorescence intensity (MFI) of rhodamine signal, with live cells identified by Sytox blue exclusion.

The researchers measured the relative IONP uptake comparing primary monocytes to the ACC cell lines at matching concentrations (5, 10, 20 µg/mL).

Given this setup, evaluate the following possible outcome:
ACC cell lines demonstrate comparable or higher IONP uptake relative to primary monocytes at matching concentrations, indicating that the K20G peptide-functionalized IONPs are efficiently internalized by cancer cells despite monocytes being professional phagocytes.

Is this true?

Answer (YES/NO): NO